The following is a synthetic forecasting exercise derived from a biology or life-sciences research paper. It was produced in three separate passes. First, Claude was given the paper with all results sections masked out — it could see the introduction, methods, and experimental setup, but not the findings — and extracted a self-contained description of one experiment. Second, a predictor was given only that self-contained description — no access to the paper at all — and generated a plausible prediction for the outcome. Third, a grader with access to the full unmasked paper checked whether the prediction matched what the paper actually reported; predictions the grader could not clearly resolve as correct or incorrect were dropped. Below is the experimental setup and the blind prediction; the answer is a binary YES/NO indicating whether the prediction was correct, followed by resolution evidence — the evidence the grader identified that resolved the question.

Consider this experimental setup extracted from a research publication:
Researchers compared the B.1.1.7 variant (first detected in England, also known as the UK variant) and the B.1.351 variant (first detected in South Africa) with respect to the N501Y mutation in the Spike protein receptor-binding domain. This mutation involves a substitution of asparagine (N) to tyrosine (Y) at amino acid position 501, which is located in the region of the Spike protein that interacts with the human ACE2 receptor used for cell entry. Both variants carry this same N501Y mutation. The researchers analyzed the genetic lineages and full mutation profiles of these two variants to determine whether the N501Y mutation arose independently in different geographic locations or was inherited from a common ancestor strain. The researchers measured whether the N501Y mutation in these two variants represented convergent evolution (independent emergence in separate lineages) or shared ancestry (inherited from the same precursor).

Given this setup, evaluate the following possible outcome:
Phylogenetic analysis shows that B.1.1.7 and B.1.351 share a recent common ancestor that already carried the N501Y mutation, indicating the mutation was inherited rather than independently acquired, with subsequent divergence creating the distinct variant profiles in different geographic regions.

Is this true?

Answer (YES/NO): NO